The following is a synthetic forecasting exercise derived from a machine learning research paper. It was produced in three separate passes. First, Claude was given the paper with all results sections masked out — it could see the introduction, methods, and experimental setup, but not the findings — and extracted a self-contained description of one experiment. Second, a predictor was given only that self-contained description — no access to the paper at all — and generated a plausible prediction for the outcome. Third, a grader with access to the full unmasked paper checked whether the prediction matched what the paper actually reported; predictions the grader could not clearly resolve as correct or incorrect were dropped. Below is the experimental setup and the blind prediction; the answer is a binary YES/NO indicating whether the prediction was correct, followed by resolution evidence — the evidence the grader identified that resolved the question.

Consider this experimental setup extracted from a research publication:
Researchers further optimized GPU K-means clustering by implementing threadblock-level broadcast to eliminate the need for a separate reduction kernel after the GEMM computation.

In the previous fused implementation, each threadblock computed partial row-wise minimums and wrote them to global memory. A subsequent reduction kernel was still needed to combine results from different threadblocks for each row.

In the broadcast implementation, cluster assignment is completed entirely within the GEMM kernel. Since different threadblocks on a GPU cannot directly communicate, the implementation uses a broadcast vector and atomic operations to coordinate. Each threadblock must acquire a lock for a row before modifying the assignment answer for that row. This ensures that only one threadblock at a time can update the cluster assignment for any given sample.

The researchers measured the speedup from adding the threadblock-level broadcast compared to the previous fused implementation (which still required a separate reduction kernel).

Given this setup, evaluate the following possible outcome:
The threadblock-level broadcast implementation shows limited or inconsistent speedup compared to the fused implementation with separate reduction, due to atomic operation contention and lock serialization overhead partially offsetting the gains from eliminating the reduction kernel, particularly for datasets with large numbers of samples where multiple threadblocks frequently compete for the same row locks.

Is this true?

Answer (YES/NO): YES